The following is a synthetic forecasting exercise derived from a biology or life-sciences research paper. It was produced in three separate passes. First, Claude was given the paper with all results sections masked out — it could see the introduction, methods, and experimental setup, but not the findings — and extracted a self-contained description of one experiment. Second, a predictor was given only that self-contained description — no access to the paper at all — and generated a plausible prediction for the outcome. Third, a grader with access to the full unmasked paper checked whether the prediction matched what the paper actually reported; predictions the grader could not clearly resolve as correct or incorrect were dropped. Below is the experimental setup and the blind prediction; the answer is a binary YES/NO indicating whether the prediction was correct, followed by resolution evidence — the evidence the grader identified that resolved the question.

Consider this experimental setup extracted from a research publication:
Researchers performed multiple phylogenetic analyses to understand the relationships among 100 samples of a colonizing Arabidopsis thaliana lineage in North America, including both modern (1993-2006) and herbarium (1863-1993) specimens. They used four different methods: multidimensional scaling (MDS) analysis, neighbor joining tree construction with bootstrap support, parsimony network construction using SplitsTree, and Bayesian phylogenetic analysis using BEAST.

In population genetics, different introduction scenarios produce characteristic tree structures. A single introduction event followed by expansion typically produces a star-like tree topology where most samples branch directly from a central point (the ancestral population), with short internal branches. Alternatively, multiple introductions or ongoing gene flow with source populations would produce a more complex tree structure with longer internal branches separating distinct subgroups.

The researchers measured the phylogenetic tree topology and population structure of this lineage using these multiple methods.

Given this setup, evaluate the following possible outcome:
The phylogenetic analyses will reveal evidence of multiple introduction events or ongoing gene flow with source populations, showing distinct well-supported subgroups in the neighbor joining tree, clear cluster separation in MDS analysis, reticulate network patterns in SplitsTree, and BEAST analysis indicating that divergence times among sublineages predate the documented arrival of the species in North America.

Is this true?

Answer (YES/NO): NO